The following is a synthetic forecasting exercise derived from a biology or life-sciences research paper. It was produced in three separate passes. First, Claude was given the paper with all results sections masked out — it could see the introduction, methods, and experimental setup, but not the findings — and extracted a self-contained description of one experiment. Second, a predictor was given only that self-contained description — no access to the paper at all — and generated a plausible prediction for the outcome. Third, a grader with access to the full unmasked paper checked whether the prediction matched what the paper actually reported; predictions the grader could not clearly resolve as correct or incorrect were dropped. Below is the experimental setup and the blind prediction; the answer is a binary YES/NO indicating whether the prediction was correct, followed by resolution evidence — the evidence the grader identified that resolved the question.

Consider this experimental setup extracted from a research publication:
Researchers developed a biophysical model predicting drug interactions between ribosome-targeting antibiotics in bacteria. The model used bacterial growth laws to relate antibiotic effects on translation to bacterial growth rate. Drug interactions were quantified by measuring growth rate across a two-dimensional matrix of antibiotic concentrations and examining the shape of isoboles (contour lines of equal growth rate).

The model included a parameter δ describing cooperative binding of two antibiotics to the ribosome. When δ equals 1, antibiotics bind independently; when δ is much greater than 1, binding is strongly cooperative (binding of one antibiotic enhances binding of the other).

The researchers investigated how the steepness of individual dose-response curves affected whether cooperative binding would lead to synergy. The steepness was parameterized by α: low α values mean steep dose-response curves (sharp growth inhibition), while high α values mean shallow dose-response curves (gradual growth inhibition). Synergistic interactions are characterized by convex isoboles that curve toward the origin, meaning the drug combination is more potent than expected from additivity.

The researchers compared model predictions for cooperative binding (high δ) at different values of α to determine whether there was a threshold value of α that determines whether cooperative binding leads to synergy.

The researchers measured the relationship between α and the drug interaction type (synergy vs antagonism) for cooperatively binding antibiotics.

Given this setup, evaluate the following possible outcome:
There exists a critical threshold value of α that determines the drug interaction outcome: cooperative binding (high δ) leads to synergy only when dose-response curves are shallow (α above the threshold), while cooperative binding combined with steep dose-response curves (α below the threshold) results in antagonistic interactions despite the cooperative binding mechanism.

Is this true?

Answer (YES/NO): YES